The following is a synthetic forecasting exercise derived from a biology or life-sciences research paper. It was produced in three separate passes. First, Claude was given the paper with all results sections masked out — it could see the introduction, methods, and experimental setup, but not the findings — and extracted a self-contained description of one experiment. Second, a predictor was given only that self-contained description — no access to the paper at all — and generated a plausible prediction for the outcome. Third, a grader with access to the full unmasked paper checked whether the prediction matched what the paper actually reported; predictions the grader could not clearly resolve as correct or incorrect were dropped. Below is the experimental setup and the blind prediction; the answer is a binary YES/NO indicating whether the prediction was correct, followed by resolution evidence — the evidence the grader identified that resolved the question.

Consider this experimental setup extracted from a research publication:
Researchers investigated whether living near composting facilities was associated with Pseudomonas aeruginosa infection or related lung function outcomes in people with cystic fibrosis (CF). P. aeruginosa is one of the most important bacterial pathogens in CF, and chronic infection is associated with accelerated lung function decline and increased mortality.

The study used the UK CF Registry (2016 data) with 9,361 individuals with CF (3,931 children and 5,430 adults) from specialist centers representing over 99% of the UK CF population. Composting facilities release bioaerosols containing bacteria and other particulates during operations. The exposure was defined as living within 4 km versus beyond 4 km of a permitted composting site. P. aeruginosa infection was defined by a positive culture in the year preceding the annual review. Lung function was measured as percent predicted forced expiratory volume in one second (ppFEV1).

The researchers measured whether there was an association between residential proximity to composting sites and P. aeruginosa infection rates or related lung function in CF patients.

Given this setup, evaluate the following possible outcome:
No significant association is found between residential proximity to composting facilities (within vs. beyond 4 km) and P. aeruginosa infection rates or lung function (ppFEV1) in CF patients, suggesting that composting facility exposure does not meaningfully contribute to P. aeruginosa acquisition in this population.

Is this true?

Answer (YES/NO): YES